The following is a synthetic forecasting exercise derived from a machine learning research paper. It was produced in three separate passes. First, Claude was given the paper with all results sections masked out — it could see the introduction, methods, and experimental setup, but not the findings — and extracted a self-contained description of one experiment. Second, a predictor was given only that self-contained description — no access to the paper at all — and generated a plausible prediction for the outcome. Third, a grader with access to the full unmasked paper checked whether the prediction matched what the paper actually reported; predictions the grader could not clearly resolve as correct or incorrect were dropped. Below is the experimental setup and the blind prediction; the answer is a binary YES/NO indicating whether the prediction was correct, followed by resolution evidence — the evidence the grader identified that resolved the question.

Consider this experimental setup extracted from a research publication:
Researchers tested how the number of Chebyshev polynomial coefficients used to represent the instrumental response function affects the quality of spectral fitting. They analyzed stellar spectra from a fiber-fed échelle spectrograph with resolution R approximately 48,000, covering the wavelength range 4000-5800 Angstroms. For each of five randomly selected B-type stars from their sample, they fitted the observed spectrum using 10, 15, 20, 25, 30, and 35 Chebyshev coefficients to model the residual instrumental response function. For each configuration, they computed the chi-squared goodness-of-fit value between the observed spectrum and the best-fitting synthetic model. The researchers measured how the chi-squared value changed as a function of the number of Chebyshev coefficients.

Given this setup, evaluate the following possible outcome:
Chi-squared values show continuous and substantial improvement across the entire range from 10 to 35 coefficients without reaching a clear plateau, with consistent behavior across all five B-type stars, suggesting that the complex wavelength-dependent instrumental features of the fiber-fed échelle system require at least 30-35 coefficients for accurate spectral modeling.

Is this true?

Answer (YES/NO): NO